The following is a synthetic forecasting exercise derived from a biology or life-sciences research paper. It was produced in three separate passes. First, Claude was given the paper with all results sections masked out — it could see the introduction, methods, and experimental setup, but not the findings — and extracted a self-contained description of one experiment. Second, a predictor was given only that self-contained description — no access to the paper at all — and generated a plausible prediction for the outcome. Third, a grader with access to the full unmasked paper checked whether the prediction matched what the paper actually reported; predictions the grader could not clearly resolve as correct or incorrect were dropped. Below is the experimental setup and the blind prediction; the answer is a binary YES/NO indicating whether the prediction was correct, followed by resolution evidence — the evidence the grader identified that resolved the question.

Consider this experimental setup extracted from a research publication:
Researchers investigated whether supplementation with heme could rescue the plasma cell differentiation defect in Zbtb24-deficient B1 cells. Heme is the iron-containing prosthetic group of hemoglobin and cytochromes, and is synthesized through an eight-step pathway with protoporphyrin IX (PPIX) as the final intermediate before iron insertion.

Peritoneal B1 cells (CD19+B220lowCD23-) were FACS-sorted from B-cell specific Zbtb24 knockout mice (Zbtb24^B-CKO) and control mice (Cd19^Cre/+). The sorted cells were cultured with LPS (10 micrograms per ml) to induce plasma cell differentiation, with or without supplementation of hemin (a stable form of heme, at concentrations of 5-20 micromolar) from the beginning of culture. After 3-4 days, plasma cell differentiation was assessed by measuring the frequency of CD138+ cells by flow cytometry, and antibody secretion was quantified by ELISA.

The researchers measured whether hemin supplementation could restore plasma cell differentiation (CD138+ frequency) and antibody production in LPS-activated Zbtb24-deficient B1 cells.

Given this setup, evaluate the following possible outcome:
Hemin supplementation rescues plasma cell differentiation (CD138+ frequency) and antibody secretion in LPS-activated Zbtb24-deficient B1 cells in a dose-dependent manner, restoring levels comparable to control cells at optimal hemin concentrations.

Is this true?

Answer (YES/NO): NO